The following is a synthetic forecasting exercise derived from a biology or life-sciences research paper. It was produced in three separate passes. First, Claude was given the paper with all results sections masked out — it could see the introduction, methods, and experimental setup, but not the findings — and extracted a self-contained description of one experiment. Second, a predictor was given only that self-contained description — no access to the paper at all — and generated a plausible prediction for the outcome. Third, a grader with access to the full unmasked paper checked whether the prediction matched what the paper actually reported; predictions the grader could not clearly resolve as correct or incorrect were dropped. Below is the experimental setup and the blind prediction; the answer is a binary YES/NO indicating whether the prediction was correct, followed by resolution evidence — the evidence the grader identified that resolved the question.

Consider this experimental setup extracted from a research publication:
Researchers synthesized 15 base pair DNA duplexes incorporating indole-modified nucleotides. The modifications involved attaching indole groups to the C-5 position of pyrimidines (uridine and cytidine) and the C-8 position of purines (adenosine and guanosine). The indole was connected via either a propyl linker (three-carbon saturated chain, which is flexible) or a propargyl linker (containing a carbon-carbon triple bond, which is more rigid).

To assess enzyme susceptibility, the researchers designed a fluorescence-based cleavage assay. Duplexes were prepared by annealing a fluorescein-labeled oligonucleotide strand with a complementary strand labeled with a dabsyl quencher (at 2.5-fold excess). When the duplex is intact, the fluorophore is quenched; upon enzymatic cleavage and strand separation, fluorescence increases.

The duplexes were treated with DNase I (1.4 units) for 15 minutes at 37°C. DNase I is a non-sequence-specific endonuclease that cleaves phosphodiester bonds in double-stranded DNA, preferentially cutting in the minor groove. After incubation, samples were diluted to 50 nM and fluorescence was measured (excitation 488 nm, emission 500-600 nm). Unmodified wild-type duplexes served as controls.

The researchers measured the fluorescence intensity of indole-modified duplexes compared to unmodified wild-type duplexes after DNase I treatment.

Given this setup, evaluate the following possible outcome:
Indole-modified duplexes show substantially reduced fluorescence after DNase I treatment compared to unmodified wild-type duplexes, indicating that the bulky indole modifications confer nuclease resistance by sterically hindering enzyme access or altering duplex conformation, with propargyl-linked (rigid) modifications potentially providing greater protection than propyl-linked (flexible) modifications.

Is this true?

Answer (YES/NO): NO